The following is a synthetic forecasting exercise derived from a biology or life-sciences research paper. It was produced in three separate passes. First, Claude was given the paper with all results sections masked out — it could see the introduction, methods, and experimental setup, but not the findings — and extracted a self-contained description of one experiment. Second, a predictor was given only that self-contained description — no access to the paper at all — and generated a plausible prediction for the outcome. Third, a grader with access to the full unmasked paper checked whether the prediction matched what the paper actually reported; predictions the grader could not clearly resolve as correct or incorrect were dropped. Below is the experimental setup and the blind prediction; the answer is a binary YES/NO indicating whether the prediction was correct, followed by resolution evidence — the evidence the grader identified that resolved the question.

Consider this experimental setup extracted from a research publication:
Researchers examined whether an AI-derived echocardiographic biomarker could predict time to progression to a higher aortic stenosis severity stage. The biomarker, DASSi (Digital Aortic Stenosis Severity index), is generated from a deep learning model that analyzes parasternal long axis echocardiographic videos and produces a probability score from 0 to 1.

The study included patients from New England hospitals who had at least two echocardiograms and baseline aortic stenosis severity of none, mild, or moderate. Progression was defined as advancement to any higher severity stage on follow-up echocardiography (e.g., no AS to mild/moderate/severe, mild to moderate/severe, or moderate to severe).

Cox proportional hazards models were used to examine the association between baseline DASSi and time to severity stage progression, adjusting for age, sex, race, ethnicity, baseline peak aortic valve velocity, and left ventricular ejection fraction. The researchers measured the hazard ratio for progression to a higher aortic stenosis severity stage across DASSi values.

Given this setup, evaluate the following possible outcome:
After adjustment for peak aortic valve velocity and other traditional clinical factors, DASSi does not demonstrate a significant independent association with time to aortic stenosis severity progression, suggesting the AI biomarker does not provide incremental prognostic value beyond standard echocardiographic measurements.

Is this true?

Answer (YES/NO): NO